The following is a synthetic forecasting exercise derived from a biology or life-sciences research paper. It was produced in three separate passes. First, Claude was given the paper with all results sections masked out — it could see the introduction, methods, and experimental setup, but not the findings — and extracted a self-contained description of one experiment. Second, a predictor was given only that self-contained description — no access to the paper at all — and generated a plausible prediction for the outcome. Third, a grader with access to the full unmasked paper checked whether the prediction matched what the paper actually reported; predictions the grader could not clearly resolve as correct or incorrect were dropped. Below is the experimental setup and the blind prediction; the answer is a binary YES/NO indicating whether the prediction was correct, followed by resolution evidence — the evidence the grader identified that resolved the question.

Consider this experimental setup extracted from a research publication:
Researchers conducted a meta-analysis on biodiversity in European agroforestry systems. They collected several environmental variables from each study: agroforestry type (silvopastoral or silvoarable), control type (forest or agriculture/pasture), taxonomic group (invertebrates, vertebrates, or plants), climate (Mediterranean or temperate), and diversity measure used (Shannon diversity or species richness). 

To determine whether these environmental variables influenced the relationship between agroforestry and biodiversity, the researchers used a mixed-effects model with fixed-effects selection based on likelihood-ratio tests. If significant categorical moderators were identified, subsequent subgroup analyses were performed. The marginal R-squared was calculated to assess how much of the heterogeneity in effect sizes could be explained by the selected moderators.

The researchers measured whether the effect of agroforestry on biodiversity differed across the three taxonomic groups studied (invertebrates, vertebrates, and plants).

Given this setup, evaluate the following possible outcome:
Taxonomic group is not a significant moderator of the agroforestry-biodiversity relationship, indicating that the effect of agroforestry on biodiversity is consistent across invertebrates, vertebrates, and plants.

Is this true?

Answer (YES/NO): NO